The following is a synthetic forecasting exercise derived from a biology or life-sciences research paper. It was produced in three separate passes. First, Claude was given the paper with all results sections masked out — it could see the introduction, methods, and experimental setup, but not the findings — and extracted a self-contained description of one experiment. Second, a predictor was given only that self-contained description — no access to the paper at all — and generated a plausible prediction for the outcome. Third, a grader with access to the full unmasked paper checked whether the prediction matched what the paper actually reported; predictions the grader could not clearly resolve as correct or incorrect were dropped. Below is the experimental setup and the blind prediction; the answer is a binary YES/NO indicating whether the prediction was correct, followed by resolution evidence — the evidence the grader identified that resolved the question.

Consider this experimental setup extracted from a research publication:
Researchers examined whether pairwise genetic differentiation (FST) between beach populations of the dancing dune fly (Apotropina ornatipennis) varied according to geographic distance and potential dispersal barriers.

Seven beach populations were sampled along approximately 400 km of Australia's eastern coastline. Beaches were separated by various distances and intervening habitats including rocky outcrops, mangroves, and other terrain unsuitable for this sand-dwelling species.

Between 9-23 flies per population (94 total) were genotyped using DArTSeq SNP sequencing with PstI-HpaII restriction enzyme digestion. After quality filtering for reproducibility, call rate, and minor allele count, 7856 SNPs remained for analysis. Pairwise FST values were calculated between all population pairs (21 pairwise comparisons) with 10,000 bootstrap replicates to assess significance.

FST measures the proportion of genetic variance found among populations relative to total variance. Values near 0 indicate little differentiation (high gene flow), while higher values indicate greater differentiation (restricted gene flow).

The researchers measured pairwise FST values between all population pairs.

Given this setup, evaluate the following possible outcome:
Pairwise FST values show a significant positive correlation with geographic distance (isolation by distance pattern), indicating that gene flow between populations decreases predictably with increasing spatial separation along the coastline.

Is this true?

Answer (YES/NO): YES